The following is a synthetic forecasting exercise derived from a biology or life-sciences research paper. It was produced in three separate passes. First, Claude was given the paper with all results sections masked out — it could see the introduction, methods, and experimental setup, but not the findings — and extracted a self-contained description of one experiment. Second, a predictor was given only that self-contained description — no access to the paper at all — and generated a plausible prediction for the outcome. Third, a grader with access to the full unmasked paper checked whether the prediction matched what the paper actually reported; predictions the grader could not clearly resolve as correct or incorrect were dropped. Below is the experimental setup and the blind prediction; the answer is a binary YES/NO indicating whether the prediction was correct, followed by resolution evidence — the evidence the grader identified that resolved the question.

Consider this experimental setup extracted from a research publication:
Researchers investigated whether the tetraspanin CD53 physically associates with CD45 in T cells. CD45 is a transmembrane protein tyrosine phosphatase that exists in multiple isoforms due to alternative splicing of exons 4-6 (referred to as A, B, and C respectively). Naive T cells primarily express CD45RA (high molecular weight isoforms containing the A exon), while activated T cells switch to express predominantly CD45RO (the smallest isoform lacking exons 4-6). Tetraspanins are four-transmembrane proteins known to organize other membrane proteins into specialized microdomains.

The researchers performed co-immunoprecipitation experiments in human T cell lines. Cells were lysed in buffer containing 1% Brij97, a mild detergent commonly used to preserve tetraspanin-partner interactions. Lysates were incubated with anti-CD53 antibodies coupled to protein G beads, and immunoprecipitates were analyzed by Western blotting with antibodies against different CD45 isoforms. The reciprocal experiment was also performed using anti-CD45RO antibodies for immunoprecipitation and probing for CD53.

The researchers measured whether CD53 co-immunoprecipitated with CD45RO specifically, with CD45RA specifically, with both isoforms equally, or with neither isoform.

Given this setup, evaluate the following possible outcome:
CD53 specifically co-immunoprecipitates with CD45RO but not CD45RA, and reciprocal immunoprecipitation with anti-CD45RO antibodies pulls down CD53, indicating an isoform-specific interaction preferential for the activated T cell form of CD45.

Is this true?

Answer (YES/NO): NO